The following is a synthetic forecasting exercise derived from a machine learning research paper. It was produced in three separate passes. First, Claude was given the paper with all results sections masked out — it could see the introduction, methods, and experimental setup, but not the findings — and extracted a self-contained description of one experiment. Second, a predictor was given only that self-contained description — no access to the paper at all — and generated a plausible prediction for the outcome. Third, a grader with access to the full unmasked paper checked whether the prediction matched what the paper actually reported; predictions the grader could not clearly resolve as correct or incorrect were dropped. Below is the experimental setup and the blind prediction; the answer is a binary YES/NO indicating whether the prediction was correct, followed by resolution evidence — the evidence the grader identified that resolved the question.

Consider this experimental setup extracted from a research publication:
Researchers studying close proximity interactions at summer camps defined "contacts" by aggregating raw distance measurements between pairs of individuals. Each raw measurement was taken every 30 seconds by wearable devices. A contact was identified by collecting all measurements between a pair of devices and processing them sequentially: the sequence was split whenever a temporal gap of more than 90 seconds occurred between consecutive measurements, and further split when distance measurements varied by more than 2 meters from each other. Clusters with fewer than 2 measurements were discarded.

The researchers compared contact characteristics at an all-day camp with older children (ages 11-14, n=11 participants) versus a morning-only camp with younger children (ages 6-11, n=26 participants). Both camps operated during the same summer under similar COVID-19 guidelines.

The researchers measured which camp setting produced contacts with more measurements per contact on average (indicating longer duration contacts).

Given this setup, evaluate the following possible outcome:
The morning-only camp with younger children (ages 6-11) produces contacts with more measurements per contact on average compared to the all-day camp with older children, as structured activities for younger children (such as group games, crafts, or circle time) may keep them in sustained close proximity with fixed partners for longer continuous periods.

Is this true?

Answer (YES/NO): NO